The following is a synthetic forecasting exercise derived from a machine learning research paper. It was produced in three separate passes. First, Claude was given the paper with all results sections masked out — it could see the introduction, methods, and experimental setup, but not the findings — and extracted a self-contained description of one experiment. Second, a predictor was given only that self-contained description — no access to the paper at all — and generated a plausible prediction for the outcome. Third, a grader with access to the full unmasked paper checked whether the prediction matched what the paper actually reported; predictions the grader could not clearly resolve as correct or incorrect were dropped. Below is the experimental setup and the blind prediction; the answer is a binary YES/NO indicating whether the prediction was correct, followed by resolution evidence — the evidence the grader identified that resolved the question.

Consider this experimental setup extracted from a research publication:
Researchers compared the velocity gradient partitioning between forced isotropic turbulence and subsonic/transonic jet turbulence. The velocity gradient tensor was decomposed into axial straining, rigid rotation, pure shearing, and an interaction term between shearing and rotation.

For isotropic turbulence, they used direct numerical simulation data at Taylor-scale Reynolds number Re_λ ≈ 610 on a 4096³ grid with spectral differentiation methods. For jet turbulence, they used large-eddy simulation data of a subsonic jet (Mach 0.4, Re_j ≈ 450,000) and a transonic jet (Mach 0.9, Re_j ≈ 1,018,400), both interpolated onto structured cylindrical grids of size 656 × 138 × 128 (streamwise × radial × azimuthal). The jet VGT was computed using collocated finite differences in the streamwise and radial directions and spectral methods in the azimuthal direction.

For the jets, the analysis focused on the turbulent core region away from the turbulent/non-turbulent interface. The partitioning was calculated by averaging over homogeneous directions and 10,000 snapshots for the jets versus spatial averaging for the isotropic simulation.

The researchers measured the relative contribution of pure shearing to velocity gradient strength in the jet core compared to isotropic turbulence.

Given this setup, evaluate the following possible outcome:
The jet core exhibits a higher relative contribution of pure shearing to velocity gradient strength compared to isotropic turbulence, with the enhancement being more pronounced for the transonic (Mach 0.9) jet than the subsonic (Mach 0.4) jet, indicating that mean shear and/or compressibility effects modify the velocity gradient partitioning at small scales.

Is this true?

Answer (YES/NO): NO